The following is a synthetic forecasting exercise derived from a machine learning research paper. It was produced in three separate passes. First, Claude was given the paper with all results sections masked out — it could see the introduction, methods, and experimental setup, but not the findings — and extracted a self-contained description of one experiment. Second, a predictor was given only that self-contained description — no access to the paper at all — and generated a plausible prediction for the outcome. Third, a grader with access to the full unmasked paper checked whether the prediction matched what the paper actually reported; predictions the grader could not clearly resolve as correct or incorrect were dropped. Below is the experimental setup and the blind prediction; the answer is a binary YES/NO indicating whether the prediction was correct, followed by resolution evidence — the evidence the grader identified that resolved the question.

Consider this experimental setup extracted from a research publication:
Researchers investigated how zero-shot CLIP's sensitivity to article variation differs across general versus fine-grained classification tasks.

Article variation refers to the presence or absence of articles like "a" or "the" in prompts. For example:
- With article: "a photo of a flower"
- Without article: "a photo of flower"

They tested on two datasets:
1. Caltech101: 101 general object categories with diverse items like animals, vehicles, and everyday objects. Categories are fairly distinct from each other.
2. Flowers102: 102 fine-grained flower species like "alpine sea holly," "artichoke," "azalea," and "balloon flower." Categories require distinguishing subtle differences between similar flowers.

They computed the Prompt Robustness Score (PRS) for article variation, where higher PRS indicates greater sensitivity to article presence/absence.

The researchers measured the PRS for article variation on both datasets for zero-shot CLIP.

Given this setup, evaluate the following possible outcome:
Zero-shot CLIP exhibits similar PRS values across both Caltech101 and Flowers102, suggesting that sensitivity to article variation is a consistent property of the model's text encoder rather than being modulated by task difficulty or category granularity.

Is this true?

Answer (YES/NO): NO